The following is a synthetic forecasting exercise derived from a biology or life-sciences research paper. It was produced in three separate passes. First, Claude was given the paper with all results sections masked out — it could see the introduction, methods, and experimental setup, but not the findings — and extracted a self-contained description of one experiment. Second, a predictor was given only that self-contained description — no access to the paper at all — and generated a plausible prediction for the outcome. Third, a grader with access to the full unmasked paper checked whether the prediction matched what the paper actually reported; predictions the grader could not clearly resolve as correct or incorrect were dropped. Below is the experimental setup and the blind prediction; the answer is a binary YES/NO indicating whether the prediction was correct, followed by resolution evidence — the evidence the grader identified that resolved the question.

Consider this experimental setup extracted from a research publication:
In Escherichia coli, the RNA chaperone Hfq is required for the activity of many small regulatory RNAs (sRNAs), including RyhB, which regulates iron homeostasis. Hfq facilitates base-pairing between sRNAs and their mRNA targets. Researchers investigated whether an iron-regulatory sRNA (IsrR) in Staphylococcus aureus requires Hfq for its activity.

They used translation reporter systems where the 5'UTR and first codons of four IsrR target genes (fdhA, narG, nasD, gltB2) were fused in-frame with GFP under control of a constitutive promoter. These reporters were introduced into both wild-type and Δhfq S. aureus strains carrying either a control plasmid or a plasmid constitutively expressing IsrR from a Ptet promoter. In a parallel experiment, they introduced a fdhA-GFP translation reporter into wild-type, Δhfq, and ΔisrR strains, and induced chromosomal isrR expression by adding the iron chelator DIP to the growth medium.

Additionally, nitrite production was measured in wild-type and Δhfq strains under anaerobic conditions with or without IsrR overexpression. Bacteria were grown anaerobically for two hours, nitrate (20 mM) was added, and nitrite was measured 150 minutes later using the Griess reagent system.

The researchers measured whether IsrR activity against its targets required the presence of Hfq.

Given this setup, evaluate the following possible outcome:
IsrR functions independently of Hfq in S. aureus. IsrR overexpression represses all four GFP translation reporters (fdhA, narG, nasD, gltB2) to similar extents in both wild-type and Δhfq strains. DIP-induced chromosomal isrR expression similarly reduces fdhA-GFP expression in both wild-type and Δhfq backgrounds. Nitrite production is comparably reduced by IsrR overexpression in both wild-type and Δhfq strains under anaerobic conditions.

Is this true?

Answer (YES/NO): YES